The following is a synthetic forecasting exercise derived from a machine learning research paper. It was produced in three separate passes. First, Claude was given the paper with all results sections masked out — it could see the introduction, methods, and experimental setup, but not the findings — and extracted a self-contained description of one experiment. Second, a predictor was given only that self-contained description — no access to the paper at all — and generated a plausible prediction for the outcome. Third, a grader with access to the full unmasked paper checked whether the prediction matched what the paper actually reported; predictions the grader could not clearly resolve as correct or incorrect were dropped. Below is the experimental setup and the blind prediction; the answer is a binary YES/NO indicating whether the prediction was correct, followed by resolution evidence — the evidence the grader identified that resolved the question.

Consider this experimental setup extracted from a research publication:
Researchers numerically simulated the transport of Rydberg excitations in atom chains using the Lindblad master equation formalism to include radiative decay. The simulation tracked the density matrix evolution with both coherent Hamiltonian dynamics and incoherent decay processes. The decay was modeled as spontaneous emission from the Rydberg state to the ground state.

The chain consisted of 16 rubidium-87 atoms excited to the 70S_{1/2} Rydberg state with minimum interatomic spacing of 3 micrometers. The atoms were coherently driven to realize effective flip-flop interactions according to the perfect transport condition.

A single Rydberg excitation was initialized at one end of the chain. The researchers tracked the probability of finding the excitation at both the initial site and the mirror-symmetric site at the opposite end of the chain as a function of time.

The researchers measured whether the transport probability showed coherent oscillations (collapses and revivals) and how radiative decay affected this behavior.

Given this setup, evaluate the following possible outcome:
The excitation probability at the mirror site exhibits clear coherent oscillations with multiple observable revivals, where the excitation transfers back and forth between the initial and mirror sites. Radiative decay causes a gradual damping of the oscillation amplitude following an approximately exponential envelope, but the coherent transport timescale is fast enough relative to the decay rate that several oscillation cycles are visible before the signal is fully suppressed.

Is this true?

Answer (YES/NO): YES